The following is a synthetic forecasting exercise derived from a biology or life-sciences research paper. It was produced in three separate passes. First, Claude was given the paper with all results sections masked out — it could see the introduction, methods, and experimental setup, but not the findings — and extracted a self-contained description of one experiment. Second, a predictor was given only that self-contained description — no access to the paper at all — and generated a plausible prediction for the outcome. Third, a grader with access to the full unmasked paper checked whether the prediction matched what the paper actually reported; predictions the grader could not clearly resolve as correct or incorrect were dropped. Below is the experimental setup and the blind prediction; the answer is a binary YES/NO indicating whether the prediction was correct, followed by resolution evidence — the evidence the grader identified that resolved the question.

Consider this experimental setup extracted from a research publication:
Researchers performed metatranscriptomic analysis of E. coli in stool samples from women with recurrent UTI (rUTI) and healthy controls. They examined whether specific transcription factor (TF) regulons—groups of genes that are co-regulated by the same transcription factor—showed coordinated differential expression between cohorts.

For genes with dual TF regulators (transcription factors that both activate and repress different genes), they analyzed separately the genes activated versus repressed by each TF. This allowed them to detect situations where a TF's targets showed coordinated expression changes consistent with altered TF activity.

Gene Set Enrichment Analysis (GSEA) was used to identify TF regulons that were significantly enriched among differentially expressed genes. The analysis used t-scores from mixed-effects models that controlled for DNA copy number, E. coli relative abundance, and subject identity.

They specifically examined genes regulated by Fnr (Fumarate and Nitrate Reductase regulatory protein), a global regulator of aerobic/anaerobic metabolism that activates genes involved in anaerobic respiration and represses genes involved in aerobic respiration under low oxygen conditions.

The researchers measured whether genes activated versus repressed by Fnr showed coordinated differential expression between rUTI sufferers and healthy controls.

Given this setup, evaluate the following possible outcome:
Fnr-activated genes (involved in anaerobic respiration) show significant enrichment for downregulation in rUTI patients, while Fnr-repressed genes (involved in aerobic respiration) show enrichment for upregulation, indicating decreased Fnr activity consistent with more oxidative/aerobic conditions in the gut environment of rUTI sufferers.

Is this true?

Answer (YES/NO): NO